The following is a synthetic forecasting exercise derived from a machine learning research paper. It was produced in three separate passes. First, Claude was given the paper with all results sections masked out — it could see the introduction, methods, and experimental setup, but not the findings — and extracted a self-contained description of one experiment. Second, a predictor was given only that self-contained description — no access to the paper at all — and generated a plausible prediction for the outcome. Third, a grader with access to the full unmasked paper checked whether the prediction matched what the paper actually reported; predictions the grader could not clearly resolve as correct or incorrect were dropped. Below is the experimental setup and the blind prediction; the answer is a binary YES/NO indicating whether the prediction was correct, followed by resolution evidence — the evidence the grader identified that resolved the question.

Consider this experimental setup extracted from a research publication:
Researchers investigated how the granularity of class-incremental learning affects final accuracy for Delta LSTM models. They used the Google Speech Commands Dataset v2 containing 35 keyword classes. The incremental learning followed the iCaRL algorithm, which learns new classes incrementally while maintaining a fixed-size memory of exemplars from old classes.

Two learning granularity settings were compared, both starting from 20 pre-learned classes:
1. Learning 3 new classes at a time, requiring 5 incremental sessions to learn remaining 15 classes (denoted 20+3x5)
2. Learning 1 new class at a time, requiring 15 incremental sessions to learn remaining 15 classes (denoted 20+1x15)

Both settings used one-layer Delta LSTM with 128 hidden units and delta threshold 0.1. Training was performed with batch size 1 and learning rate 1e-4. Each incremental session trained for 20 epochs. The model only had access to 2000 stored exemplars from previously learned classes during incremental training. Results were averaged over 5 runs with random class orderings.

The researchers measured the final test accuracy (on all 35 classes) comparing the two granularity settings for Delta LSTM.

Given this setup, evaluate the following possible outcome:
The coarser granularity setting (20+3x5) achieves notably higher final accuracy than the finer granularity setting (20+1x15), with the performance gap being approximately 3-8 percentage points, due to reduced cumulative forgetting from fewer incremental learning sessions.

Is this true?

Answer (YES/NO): YES